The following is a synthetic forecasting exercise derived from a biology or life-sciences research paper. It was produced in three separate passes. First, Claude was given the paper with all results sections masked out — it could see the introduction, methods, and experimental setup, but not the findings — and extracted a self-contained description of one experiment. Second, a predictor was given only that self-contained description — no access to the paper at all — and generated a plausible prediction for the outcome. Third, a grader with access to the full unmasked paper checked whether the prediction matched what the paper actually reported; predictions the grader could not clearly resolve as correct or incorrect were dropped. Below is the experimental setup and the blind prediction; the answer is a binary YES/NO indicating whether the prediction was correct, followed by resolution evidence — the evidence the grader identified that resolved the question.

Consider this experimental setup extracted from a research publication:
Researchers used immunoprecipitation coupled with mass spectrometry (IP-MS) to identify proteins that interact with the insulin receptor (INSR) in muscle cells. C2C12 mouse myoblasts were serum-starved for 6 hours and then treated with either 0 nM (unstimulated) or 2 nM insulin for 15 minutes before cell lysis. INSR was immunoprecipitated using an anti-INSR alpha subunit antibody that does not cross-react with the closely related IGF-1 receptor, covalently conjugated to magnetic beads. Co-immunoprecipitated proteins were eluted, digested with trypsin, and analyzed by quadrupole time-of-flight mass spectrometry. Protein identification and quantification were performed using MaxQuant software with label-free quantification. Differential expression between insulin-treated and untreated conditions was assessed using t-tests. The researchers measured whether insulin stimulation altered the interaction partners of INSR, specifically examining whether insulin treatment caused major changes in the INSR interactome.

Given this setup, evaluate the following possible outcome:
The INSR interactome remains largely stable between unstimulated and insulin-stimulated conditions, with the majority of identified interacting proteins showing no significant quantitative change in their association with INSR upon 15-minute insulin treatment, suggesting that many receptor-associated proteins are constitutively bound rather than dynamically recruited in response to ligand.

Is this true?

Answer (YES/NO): YES